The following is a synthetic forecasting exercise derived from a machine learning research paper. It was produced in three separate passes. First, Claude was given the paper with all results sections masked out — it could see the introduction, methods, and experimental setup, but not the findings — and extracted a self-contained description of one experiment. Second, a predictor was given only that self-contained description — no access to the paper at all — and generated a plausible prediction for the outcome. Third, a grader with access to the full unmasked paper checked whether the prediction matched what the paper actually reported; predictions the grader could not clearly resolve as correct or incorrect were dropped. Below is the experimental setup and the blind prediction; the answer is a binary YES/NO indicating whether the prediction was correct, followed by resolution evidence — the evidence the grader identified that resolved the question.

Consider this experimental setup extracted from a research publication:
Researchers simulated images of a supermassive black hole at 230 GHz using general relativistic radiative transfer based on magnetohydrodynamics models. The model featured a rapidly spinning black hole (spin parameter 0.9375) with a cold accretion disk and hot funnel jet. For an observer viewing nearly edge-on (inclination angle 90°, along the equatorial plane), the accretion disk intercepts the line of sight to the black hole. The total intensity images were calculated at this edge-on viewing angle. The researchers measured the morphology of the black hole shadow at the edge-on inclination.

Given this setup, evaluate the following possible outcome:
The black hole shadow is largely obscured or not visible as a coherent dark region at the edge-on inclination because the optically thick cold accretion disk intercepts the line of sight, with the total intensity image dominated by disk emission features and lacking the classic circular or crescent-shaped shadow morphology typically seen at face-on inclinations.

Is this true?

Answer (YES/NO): NO